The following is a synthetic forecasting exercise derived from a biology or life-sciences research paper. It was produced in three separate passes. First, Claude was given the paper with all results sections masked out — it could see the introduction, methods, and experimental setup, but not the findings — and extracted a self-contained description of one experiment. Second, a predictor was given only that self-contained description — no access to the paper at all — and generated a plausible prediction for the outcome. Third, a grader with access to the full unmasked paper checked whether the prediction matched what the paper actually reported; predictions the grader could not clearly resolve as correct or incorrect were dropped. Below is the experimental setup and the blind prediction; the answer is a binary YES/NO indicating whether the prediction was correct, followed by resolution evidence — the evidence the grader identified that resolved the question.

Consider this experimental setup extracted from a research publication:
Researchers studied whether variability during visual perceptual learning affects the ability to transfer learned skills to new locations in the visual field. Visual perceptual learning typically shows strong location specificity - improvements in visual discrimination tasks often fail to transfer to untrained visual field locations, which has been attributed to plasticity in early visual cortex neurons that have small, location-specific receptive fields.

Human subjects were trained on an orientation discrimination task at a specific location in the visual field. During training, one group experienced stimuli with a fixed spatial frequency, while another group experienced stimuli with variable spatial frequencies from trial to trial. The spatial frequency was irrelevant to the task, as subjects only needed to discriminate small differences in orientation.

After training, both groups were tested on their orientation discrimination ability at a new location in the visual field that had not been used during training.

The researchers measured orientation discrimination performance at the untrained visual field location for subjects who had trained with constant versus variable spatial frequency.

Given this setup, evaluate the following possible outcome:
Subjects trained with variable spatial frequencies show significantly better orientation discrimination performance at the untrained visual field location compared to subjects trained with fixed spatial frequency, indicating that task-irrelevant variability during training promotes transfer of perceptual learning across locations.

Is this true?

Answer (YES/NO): YES